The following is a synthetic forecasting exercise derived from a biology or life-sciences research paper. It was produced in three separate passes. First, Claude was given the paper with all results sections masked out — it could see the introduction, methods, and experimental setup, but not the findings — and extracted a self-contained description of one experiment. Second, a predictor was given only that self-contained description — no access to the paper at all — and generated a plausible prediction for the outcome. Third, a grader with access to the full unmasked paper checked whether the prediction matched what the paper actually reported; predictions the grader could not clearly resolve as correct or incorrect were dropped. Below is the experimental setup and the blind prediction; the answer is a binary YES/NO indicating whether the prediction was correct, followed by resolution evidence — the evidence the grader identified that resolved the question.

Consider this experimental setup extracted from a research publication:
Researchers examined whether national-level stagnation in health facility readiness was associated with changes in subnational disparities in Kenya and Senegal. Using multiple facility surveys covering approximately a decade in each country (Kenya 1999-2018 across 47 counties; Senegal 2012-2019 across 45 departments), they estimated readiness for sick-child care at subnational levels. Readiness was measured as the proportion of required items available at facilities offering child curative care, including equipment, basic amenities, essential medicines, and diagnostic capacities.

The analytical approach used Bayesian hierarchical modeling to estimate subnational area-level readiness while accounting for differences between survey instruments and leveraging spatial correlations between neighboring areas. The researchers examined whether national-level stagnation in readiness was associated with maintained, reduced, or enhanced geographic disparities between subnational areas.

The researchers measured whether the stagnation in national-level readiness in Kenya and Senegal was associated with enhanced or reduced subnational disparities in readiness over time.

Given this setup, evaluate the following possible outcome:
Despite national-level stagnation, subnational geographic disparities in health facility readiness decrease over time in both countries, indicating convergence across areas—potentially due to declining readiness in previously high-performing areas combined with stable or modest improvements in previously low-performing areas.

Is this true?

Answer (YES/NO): NO